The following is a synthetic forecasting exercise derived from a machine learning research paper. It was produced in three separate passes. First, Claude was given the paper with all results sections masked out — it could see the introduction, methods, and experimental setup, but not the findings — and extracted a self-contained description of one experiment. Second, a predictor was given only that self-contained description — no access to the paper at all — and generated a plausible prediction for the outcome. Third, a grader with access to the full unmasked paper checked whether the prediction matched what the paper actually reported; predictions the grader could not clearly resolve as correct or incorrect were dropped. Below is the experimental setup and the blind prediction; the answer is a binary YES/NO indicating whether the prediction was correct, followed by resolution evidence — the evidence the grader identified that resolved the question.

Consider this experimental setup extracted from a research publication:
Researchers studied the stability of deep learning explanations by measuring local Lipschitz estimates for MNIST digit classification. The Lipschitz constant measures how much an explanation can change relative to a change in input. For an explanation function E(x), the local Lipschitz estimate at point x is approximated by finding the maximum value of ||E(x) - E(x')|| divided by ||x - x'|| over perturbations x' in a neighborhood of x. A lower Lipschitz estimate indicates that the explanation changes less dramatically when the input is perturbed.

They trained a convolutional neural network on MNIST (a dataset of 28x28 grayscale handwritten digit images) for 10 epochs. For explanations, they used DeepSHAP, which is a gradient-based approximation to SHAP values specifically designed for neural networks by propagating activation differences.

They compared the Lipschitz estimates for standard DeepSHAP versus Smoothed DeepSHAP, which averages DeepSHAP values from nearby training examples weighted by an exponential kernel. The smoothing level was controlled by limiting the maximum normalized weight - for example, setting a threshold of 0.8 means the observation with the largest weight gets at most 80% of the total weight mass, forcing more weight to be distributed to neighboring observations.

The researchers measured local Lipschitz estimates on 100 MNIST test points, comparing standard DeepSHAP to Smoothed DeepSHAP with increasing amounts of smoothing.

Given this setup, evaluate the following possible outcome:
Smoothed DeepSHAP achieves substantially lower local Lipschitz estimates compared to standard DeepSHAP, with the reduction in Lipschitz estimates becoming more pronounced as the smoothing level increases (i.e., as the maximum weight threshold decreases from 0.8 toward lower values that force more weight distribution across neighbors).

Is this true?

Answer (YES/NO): YES